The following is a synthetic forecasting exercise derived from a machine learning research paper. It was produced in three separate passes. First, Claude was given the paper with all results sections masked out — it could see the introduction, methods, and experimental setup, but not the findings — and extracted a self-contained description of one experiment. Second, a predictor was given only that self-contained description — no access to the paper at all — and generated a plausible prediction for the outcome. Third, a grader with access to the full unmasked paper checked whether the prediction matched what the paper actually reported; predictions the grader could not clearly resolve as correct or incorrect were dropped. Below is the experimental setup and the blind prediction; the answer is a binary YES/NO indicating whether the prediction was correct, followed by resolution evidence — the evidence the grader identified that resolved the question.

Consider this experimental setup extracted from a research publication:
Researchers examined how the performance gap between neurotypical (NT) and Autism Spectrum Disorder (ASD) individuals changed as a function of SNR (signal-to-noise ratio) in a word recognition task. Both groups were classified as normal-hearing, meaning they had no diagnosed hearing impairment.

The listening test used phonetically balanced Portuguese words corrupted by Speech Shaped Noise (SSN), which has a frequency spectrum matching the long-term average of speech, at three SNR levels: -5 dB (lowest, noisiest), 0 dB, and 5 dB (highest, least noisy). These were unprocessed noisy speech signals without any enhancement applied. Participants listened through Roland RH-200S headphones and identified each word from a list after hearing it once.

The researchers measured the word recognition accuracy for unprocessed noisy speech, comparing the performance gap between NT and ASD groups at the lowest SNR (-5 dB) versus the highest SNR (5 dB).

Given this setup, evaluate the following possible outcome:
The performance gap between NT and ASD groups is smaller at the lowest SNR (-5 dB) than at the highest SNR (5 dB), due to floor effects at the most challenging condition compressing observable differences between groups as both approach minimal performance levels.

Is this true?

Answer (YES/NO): NO